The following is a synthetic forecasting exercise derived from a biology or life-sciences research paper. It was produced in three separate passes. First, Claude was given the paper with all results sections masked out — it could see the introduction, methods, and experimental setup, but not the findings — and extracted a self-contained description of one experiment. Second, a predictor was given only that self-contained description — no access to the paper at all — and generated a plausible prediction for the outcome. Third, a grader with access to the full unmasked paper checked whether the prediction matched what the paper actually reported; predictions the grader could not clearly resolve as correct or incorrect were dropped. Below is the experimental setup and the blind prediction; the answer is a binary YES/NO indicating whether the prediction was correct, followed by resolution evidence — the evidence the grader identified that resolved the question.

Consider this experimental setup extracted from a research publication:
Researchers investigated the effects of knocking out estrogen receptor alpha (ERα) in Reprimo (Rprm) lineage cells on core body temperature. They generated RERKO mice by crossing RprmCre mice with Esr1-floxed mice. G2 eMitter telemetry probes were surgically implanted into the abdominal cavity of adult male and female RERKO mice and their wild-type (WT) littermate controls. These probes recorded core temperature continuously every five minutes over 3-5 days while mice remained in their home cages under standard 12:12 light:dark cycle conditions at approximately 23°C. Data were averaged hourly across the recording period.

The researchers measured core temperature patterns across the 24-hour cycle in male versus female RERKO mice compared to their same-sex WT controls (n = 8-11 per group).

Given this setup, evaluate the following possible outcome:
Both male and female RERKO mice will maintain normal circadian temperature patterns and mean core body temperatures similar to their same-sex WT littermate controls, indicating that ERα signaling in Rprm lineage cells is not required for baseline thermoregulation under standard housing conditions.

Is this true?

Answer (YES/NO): NO